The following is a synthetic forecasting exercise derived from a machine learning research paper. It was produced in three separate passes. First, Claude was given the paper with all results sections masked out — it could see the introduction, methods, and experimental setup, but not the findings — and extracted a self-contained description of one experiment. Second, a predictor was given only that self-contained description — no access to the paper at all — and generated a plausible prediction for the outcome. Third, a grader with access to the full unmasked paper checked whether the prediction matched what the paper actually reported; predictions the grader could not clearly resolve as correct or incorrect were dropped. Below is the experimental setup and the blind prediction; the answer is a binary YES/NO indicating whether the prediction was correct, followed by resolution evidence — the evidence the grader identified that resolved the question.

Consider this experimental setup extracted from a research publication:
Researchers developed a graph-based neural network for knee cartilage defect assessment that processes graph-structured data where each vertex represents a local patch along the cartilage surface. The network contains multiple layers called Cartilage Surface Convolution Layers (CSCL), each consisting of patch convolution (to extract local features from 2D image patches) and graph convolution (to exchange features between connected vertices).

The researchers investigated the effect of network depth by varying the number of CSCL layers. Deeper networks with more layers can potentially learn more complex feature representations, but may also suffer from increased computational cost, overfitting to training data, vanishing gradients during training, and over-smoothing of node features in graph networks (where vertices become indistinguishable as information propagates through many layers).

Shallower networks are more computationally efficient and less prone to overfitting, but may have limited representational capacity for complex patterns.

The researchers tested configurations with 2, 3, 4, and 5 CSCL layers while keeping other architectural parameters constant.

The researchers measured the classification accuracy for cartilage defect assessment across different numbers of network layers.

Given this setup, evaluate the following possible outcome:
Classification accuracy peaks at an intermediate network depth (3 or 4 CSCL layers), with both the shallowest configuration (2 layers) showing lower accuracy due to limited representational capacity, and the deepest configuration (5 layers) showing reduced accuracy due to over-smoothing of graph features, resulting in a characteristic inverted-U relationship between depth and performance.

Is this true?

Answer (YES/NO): YES